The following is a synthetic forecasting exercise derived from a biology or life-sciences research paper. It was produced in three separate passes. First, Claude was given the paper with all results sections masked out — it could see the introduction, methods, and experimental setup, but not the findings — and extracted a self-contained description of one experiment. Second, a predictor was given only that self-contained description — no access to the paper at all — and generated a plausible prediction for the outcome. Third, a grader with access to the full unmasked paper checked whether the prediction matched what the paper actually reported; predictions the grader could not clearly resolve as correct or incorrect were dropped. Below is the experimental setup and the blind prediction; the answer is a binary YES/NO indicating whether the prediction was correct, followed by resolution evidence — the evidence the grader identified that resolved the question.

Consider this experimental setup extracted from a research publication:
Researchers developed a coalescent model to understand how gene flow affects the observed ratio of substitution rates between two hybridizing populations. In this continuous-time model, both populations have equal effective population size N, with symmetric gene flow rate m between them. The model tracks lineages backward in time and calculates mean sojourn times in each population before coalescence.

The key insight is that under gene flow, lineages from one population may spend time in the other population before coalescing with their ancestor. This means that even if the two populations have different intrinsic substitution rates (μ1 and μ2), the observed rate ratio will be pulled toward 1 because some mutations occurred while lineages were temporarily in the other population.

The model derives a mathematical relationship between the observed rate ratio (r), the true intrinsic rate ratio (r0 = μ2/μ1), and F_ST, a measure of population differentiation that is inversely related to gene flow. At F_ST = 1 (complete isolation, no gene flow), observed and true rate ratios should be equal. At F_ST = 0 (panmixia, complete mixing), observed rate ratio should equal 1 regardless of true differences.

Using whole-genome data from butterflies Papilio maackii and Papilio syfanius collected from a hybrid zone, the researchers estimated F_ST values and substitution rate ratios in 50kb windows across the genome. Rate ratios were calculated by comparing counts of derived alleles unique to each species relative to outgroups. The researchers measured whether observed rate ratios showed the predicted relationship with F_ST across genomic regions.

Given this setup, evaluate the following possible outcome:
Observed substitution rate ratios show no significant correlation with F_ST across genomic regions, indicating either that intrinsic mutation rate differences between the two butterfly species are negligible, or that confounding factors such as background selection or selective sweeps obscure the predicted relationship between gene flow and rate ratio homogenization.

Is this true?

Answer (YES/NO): NO